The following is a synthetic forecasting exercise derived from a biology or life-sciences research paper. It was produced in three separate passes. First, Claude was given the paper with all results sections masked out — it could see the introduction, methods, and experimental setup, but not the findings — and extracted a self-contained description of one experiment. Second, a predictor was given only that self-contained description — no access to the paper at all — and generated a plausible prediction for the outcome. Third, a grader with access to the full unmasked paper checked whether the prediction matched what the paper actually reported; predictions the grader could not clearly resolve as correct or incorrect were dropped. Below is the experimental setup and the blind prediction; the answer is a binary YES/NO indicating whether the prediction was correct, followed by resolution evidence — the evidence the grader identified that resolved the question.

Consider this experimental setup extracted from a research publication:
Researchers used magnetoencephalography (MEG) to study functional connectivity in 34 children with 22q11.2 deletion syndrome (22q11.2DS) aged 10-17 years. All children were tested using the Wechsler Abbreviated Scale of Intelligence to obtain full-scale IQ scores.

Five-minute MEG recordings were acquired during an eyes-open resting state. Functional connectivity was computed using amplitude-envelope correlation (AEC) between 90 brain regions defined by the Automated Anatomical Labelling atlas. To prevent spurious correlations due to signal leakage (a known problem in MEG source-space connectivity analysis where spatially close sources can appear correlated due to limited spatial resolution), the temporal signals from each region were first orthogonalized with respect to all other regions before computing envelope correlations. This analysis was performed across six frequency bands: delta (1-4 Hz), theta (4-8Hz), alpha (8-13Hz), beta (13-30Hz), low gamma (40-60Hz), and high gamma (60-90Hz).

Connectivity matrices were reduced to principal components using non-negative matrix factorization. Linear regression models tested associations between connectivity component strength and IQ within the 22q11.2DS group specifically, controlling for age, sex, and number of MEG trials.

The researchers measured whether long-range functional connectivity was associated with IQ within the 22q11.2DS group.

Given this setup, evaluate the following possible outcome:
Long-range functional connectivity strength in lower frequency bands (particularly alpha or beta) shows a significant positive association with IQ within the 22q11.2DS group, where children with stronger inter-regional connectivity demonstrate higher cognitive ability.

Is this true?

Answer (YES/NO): NO